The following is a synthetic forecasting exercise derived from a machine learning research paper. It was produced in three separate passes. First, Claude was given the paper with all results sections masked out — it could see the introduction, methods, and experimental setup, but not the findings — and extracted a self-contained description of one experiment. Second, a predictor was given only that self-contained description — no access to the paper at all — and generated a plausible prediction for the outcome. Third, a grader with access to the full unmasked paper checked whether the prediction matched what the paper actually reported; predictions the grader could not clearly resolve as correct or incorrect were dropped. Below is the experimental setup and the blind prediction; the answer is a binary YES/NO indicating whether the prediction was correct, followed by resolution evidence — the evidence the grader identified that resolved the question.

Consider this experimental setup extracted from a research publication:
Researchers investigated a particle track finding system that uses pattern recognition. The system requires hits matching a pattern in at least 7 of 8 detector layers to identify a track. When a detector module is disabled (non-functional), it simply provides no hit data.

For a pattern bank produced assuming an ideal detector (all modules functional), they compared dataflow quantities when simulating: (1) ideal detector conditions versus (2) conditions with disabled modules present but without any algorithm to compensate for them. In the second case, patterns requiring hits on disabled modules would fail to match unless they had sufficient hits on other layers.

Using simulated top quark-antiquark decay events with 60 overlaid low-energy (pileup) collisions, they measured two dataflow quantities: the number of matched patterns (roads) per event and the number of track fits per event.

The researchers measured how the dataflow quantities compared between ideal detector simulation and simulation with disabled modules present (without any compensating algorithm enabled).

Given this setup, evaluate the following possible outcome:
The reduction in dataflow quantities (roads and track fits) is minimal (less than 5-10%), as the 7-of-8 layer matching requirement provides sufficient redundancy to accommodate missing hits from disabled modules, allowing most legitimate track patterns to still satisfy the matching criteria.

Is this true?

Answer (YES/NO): YES